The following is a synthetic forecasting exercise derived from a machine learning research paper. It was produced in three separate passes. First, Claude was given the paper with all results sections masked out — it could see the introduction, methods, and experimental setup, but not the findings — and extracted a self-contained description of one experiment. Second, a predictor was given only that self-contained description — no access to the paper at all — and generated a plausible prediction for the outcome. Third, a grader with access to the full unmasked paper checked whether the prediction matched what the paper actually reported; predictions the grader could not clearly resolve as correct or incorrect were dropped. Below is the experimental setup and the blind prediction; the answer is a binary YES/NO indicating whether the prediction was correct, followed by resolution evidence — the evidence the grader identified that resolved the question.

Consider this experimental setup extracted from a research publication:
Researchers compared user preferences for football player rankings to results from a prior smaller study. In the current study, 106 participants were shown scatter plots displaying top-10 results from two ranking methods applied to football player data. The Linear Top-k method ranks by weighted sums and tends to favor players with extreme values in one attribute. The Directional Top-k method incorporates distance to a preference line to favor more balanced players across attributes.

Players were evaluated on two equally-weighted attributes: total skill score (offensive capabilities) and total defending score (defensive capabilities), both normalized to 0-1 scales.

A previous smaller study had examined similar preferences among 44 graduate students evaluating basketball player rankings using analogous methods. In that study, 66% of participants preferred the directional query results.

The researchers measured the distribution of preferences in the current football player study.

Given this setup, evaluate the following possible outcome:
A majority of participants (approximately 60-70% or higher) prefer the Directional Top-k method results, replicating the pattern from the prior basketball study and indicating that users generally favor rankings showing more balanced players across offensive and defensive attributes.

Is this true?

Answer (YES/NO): NO